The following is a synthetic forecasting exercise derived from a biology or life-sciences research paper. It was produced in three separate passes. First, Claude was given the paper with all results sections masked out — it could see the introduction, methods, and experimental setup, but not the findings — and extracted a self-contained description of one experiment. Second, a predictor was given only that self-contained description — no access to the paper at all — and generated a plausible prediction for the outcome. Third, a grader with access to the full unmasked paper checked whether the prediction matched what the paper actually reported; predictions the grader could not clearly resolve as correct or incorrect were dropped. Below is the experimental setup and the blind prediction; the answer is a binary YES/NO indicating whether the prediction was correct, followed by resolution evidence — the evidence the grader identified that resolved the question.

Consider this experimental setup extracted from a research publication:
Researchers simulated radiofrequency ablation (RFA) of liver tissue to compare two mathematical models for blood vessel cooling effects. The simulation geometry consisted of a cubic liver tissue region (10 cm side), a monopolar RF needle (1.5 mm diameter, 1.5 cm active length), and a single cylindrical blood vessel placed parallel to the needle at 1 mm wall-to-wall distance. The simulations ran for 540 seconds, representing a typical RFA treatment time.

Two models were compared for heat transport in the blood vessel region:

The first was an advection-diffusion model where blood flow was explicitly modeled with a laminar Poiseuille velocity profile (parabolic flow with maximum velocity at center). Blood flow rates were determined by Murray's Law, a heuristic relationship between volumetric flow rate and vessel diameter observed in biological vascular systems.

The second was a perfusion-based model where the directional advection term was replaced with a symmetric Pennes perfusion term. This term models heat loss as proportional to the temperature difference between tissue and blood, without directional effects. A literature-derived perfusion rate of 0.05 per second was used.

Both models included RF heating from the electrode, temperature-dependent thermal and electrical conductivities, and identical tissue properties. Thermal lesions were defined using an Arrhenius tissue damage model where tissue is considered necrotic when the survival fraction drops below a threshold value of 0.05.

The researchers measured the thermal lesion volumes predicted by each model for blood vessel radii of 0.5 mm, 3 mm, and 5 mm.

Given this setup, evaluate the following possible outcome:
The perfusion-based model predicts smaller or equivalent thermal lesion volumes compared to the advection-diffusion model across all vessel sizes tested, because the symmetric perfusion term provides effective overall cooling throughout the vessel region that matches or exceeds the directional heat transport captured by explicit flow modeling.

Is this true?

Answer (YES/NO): NO